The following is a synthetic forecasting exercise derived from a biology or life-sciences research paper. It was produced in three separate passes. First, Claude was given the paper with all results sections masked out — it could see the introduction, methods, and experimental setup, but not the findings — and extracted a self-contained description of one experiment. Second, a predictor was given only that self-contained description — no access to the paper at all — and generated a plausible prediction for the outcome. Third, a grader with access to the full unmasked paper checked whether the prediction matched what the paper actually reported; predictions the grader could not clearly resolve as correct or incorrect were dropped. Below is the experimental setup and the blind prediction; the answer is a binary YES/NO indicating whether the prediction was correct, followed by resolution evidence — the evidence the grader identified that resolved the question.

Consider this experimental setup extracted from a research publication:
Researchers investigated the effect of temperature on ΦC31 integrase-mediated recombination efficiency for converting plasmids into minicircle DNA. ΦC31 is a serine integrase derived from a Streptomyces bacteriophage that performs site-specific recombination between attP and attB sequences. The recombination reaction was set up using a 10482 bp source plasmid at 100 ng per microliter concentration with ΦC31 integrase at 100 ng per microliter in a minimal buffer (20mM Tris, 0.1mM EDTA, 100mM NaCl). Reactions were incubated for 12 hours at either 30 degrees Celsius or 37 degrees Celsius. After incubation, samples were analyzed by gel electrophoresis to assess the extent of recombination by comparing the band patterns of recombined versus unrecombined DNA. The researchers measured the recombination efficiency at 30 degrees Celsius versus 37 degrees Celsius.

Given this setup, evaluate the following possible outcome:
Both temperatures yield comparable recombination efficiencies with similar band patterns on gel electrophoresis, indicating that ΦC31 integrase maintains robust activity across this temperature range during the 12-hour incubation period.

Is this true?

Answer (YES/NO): NO